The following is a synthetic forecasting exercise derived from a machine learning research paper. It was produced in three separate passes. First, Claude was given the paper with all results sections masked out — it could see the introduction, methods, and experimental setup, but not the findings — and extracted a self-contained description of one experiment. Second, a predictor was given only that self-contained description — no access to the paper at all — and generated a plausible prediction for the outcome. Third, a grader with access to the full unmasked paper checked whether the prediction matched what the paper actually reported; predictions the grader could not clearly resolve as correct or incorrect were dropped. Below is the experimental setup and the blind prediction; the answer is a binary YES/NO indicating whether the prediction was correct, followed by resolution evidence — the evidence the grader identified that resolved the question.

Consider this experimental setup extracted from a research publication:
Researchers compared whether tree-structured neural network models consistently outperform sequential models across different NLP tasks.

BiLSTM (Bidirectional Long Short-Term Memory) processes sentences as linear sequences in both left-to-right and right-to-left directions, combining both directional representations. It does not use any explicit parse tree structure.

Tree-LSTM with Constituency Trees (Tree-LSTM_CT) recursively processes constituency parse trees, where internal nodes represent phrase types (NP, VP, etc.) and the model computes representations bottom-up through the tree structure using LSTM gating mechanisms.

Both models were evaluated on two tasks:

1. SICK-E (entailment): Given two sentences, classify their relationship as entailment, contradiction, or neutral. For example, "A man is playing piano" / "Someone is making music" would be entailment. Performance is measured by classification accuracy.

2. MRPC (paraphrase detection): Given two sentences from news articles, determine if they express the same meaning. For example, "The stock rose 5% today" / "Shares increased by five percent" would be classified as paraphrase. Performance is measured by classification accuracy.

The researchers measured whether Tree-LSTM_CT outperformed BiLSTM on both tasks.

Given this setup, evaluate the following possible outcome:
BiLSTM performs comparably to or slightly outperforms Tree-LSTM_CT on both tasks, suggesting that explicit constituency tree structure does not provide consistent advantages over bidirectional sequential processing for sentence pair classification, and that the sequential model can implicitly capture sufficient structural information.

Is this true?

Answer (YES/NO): NO